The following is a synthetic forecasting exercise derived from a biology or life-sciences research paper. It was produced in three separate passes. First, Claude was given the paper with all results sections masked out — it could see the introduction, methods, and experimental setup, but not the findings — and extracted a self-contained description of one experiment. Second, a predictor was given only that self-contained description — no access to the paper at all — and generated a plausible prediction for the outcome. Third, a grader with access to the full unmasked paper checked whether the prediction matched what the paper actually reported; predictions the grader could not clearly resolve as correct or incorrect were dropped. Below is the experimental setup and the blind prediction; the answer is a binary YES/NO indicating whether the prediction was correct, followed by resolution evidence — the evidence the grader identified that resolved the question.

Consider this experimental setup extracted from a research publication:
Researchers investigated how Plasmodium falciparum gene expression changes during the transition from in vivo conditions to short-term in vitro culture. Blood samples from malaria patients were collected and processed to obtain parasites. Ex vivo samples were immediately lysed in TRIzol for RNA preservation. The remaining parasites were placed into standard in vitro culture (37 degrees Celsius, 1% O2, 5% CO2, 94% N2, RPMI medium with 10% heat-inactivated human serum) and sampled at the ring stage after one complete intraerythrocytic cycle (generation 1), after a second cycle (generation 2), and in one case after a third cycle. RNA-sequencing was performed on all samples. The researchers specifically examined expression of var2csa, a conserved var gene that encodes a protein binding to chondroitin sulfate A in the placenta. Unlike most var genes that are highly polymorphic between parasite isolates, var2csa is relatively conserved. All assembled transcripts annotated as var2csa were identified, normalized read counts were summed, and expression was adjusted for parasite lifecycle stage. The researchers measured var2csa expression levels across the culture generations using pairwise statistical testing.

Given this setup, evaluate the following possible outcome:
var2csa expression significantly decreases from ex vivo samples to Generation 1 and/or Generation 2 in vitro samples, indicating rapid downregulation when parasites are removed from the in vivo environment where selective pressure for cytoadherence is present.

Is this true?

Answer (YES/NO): NO